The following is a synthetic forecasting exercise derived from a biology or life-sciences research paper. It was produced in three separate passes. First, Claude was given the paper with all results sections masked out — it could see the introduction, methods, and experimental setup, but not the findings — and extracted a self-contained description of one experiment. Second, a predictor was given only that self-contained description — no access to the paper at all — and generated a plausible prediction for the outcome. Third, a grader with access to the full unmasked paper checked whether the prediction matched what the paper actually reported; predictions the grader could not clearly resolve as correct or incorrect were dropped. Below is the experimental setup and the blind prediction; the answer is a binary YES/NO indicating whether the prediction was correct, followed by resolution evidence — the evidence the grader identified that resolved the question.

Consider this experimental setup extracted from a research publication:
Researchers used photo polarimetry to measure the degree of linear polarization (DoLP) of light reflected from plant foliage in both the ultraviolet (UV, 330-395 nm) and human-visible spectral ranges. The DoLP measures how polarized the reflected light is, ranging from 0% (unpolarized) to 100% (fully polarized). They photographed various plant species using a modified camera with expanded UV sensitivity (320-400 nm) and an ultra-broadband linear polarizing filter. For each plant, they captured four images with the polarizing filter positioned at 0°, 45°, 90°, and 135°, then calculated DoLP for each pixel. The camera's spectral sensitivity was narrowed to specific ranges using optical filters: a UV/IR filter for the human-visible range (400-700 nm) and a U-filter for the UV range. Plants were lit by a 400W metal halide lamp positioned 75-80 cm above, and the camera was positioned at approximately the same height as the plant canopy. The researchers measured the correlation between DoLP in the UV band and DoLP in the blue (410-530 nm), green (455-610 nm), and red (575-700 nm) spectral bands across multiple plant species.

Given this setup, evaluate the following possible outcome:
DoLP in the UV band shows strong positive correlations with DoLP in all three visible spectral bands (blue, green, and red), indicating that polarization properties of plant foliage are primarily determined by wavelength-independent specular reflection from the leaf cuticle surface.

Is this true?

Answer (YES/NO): NO